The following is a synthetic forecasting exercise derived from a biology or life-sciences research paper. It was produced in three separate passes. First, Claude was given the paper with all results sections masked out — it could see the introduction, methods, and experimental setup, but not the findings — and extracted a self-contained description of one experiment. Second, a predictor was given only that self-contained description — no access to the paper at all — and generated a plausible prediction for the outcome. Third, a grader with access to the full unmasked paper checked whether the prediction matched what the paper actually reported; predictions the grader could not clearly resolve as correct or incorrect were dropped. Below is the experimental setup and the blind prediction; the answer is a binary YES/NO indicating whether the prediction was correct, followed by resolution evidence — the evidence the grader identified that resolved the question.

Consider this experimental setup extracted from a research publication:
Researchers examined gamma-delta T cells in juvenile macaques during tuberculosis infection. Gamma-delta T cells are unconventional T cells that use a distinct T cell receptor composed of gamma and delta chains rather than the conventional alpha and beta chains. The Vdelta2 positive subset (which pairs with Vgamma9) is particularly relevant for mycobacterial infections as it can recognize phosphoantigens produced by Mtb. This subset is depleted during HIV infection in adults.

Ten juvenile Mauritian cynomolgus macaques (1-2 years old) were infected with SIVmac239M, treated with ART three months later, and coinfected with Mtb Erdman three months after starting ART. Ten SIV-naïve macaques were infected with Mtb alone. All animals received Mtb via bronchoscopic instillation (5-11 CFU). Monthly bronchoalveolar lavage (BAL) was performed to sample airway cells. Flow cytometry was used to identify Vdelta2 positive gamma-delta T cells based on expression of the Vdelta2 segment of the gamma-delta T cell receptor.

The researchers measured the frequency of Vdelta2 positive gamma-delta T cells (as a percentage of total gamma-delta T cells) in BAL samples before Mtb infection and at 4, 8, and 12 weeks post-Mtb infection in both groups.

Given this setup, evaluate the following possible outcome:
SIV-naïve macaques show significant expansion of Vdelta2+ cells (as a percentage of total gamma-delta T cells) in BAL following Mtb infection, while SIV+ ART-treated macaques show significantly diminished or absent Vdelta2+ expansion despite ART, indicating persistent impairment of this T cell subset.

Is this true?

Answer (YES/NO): NO